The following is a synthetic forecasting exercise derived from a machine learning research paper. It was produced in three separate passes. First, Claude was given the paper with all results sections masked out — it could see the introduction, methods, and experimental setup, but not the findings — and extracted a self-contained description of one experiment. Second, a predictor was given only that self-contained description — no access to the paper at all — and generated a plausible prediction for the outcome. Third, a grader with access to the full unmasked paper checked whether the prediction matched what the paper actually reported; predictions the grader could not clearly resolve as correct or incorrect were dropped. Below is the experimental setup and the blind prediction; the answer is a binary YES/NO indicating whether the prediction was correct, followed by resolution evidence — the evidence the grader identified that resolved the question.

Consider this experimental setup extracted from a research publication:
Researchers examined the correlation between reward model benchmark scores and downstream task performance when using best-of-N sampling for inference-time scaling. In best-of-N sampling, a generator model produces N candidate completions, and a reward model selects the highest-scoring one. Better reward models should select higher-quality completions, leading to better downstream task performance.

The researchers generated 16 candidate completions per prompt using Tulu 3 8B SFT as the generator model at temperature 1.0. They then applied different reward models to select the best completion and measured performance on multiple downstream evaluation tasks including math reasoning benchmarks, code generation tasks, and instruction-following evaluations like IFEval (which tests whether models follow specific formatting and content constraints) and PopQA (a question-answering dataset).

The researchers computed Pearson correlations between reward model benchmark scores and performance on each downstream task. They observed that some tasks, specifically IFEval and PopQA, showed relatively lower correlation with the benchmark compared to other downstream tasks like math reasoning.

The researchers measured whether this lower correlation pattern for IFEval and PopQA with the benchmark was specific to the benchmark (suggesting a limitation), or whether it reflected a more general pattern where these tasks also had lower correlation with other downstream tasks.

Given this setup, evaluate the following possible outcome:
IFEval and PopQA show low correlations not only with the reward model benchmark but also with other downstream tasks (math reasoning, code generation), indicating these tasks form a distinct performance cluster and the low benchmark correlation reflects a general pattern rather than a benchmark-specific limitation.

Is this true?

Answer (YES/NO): YES